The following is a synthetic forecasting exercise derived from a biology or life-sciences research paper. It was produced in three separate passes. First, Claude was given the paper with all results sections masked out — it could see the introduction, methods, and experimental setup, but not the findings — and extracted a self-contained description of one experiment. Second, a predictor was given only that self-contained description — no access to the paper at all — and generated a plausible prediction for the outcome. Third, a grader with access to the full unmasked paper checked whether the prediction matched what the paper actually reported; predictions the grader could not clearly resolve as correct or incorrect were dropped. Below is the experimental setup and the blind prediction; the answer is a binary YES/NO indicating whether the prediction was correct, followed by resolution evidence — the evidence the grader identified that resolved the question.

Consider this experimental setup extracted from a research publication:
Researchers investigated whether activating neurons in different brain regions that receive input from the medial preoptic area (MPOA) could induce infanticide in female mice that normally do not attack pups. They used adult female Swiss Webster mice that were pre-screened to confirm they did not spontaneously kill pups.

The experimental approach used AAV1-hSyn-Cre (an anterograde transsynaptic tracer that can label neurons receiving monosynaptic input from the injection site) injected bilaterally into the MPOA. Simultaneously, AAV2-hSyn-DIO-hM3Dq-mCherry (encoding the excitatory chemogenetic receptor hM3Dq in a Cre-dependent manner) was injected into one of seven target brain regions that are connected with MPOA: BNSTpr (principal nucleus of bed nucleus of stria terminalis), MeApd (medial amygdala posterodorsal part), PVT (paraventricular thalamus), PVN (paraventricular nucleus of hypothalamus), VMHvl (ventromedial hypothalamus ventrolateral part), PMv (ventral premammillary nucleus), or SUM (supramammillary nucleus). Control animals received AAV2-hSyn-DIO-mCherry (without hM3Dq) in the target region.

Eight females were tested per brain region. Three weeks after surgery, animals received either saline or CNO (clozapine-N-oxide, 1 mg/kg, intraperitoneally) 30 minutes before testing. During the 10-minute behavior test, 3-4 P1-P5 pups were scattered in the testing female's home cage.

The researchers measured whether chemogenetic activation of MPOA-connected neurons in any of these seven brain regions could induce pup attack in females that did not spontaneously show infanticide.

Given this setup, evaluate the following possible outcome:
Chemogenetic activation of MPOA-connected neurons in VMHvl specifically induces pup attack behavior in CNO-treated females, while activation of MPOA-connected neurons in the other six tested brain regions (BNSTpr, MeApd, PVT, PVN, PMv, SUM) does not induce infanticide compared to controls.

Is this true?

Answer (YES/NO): NO